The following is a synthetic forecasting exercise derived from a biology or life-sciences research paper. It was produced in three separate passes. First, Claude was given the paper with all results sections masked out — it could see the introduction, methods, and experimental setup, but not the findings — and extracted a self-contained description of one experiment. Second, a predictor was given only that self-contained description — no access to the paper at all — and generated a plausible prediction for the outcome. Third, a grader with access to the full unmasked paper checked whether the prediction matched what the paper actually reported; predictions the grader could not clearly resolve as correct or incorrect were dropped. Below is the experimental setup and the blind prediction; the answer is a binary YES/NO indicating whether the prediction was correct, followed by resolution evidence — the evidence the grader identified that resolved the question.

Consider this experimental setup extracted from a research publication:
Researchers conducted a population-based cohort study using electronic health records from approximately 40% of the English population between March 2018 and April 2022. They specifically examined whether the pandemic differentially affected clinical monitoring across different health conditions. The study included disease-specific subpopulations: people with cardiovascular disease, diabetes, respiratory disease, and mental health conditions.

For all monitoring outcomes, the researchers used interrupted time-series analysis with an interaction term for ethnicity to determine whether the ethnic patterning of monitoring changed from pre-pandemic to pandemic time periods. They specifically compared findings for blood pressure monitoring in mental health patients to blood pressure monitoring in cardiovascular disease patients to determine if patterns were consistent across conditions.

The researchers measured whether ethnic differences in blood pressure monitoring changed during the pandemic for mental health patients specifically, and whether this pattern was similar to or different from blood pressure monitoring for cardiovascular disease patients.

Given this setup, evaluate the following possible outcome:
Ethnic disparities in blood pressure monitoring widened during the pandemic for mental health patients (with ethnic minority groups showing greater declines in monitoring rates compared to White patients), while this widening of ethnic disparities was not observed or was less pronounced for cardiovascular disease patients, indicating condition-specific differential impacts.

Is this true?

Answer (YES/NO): NO